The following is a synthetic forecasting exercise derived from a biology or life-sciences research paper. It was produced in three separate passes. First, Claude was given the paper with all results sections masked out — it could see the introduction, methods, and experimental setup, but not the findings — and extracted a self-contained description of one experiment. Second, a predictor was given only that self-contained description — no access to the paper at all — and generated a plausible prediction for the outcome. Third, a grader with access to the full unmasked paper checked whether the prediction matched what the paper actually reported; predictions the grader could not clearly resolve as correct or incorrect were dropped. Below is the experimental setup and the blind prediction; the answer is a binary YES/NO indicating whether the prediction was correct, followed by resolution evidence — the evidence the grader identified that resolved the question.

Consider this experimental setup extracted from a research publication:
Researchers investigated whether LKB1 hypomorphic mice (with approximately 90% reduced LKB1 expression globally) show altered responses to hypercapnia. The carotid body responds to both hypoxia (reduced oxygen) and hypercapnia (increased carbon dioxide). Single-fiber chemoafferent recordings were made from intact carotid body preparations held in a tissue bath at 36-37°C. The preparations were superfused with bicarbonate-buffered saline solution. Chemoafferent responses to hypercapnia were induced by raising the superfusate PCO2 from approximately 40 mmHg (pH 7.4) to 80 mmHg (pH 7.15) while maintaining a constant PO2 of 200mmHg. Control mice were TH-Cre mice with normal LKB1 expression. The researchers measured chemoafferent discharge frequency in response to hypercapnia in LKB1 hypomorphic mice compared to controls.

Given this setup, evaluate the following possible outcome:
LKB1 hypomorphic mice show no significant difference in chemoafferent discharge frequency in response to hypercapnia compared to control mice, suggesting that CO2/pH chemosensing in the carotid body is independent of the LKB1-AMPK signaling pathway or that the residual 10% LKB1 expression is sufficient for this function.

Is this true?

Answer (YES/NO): YES